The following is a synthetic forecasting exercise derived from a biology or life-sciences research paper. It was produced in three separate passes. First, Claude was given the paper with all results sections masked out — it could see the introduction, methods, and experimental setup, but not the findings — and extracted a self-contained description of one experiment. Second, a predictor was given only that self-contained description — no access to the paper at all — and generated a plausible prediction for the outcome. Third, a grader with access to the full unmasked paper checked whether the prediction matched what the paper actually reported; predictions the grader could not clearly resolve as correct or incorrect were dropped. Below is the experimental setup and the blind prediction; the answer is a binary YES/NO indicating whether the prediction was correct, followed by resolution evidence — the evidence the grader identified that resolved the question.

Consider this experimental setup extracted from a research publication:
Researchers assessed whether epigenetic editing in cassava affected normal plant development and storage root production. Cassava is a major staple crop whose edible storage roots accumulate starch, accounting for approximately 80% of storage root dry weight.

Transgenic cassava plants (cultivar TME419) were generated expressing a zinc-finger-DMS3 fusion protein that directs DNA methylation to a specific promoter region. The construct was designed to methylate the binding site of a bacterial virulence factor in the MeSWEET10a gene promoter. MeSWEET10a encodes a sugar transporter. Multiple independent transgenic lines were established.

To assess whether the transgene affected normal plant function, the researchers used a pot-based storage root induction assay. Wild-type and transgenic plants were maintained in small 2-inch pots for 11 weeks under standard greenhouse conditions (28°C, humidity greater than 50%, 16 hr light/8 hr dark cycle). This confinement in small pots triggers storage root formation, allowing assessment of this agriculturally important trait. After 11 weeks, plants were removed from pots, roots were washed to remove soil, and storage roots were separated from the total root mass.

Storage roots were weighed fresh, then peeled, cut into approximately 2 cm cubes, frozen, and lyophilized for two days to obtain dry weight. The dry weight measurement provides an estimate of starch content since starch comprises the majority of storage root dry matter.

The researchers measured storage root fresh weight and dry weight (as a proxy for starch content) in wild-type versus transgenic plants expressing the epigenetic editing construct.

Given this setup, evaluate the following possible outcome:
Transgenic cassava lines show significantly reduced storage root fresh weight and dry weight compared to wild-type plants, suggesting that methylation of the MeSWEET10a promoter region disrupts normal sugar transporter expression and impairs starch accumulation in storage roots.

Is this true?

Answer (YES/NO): NO